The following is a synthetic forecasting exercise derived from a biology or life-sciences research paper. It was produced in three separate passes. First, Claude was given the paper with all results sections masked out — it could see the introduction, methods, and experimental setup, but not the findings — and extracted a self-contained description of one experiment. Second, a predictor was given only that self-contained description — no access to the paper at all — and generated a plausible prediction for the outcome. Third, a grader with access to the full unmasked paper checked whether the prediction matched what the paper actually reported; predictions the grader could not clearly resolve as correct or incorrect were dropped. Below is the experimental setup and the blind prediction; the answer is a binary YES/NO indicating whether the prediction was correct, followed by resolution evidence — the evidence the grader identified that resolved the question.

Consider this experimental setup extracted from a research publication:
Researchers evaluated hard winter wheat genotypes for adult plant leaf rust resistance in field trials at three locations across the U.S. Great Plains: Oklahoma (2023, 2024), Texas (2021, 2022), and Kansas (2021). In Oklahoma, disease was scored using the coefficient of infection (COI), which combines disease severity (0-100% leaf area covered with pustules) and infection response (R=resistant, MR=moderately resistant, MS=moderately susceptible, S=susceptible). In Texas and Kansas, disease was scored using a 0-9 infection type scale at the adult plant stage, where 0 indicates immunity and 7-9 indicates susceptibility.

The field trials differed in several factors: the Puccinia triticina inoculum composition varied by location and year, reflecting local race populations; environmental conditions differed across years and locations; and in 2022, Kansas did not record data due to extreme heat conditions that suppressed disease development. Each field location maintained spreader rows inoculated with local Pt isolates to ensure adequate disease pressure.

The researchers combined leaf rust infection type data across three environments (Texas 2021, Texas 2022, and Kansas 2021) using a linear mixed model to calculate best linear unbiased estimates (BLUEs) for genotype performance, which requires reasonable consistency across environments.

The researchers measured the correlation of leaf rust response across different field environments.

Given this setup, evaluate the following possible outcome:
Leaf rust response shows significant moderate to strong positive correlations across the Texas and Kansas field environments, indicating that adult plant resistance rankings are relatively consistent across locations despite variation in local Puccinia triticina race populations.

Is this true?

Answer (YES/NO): YES